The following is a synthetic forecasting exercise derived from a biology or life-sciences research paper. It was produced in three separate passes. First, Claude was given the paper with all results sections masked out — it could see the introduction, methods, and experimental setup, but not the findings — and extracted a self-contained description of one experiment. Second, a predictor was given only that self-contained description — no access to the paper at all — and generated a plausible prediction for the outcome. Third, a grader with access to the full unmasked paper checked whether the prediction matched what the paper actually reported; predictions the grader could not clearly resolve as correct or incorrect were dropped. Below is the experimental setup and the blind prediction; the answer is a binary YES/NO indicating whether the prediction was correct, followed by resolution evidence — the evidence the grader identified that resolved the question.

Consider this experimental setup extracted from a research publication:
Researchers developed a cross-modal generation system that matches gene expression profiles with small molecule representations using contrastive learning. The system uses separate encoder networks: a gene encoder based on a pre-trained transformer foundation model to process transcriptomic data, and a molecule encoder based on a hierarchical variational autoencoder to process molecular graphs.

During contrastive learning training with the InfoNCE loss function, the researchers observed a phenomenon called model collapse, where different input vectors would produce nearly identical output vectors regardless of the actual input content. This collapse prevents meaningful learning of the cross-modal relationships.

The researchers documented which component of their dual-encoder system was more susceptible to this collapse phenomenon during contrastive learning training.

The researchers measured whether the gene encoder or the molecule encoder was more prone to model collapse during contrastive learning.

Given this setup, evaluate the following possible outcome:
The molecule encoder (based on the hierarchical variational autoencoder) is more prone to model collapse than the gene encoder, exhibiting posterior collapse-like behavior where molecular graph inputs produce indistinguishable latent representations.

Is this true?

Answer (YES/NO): NO